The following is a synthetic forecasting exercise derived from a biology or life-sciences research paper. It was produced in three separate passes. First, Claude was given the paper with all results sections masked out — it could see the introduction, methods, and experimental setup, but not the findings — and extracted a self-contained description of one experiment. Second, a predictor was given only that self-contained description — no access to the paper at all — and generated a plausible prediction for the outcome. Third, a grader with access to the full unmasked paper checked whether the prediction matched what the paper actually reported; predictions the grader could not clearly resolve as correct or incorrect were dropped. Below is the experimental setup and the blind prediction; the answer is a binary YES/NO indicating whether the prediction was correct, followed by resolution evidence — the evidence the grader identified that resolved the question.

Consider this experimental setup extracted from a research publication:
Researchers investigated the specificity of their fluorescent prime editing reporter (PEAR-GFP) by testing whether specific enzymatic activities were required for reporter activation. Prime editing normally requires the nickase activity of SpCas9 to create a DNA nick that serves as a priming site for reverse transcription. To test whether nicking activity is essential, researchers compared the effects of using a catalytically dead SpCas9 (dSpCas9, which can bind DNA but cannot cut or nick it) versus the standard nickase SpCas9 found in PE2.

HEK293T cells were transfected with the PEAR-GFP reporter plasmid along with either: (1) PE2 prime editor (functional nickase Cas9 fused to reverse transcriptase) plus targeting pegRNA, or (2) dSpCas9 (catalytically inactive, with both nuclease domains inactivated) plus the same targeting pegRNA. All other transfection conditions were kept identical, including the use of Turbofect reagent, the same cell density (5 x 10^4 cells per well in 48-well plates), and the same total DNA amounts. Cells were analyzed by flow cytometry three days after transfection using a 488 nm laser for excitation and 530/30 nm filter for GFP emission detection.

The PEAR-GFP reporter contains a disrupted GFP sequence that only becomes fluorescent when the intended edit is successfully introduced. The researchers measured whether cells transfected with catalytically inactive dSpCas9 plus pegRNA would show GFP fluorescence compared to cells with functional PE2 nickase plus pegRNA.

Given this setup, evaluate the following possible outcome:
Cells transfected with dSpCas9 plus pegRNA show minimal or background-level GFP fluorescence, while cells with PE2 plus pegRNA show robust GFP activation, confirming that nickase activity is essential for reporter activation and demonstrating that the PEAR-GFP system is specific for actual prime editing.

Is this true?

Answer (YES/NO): YES